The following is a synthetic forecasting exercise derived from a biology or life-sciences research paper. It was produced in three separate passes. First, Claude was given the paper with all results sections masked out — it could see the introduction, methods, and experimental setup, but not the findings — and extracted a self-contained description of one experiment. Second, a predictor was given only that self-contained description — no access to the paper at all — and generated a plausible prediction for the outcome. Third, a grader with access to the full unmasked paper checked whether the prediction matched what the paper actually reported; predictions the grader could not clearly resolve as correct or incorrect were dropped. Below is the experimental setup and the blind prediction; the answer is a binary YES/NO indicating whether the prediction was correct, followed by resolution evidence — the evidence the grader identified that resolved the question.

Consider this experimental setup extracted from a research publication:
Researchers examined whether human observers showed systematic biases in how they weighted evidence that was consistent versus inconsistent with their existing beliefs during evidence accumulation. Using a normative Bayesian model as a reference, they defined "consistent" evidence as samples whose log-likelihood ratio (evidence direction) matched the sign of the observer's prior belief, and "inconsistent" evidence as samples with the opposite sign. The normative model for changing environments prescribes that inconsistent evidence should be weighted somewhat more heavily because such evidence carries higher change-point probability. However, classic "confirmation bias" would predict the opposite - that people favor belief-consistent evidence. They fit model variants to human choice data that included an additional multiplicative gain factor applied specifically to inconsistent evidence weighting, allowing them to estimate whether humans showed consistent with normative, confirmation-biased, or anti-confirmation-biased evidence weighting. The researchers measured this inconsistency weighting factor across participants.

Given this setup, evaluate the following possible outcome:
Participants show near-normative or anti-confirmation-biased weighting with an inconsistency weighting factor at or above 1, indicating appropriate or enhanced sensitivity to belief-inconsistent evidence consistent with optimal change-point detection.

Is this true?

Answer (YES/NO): YES